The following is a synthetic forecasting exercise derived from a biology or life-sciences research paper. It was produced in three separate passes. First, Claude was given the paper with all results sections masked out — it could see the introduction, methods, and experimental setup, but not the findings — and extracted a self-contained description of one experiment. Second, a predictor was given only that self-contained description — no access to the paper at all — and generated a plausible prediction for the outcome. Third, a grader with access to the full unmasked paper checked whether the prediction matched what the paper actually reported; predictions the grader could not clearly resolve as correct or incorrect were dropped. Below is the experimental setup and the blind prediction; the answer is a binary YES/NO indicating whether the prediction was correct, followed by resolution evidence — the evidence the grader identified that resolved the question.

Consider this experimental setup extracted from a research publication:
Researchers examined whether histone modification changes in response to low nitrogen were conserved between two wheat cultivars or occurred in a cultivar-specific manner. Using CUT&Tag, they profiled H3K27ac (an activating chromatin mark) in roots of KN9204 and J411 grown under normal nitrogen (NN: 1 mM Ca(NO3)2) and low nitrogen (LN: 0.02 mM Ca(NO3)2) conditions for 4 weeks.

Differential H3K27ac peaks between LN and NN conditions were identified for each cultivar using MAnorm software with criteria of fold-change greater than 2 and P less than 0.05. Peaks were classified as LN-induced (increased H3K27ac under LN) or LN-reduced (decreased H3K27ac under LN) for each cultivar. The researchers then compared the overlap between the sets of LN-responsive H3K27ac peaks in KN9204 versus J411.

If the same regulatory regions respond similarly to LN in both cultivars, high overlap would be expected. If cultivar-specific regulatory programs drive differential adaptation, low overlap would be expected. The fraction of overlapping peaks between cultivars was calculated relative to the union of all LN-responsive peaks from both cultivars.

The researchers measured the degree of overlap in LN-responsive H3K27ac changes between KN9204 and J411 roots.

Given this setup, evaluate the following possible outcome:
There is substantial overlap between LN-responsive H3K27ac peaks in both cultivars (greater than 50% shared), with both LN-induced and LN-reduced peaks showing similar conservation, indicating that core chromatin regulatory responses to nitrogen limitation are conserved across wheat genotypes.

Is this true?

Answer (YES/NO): NO